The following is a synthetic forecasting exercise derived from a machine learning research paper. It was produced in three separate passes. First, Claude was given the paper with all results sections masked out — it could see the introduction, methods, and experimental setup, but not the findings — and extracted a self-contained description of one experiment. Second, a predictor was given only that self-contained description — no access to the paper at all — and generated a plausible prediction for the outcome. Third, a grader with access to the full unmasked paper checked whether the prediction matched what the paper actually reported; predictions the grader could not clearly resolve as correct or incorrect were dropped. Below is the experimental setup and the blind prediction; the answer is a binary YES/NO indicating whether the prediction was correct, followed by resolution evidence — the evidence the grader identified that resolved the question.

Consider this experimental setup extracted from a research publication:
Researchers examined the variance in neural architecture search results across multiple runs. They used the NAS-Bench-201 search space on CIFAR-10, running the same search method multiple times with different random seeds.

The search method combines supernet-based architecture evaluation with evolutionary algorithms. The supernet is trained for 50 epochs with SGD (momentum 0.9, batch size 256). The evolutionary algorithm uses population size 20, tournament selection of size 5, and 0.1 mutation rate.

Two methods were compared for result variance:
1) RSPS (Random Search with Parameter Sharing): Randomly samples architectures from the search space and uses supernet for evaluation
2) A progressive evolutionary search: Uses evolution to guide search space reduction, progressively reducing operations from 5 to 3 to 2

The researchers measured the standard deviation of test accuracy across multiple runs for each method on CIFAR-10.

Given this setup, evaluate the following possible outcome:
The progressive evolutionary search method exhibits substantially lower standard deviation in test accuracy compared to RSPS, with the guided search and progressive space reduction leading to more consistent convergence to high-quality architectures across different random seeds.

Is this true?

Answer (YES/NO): YES